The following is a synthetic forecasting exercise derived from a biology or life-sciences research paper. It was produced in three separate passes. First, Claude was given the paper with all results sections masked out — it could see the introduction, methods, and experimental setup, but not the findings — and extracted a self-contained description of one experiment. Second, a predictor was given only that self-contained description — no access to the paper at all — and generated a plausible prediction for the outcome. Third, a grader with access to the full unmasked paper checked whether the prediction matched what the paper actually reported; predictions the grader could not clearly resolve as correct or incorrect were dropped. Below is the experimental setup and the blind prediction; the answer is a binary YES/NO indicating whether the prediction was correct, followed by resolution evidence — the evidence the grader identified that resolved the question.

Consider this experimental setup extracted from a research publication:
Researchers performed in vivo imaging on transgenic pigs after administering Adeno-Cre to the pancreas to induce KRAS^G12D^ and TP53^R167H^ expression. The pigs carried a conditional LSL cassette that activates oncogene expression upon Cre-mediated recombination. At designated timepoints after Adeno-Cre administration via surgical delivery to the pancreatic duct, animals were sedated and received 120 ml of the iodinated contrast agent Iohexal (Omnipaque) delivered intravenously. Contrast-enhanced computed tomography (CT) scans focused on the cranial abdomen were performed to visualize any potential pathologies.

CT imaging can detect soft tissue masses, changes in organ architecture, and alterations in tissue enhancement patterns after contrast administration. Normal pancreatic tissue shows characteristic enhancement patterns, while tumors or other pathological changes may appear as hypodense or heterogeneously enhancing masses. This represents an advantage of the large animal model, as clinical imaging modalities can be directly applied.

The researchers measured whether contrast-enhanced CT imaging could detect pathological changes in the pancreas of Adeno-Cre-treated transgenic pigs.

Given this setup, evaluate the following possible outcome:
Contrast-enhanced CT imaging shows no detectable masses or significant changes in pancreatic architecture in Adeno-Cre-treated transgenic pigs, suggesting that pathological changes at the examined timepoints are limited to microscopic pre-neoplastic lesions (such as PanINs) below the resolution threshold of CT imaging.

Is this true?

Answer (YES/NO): NO